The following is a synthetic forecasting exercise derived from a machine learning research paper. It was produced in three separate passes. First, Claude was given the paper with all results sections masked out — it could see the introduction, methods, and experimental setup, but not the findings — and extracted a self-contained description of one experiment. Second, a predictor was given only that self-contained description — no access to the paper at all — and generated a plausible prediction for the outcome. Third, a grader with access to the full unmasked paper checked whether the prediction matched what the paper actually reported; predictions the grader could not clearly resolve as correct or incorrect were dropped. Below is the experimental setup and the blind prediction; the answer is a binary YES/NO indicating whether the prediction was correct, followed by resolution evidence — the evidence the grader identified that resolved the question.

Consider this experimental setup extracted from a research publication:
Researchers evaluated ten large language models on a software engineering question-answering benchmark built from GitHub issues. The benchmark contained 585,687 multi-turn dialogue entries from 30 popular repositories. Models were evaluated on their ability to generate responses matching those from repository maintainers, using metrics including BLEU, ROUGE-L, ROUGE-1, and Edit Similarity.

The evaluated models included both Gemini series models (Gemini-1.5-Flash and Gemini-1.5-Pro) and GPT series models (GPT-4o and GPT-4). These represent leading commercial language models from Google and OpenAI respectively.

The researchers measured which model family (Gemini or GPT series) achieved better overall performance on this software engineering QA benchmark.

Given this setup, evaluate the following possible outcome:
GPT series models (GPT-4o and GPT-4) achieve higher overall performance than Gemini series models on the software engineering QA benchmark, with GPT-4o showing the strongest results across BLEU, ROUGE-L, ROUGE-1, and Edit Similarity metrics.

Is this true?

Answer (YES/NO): NO